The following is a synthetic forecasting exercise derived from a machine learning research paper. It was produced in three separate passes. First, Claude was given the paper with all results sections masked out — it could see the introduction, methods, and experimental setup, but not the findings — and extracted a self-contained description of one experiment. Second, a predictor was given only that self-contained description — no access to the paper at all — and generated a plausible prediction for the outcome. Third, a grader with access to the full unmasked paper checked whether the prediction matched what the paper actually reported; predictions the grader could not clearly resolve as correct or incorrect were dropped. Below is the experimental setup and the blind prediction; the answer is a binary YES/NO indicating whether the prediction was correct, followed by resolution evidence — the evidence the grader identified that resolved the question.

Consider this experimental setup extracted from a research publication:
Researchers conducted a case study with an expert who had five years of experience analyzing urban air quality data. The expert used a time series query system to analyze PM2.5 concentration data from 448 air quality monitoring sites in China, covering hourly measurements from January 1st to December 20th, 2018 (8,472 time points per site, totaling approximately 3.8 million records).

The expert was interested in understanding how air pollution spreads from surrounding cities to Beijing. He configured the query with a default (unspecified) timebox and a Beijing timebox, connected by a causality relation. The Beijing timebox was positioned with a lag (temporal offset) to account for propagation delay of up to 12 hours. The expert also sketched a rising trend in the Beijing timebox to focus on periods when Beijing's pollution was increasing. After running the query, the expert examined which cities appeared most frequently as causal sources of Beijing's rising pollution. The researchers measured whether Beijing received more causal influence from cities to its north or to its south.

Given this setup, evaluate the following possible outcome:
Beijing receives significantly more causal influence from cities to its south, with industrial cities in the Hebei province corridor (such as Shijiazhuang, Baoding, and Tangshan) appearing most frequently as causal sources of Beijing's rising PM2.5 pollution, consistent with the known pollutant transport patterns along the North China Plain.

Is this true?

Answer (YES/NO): NO